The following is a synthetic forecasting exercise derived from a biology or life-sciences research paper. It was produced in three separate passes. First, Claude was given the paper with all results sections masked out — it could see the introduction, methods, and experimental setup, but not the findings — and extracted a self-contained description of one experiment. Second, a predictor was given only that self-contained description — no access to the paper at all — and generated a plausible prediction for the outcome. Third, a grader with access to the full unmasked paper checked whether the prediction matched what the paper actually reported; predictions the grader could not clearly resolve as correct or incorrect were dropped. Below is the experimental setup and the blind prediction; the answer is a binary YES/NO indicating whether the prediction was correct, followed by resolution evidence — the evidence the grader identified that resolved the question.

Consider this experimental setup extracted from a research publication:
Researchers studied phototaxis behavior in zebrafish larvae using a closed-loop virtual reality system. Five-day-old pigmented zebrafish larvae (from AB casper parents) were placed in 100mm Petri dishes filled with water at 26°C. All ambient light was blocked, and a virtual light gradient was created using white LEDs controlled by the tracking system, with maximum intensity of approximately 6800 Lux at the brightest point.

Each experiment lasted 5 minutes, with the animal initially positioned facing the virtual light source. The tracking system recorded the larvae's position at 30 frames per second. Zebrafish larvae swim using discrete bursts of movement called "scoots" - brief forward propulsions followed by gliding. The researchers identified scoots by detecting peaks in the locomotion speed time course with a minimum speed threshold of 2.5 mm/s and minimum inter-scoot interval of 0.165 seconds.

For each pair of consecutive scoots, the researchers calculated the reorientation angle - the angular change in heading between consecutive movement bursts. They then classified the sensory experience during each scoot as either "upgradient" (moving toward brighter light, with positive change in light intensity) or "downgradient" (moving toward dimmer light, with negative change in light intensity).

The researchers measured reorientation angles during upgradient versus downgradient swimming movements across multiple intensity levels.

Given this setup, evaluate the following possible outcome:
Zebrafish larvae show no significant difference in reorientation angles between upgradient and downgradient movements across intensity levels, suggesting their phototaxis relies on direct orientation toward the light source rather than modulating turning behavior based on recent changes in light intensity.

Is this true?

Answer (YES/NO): NO